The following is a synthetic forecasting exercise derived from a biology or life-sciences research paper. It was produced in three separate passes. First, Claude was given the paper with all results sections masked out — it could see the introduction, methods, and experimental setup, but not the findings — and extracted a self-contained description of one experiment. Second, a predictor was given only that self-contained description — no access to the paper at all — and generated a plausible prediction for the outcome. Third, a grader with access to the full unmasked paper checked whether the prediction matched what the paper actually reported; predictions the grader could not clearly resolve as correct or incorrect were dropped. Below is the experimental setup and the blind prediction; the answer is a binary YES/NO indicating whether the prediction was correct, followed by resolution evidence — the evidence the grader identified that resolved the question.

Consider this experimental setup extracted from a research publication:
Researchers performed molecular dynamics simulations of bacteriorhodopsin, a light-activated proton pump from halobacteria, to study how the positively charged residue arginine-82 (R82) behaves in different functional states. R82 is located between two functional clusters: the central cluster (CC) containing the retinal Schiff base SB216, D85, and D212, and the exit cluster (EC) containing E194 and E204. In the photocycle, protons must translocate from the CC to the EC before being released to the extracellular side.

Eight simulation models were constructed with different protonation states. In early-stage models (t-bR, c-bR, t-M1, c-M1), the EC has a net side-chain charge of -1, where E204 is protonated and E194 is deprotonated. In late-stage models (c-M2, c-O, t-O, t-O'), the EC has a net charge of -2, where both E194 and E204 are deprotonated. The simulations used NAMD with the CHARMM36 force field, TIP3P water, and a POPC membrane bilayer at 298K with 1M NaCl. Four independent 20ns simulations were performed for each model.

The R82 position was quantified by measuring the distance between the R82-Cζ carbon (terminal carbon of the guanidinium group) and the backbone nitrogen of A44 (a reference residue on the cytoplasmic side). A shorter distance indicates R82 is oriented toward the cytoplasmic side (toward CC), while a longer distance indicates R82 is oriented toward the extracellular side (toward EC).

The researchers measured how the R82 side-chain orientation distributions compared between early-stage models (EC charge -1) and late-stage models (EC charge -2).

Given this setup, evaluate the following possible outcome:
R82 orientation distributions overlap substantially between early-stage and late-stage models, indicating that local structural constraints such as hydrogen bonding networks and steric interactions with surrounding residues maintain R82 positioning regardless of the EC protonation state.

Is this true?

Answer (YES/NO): NO